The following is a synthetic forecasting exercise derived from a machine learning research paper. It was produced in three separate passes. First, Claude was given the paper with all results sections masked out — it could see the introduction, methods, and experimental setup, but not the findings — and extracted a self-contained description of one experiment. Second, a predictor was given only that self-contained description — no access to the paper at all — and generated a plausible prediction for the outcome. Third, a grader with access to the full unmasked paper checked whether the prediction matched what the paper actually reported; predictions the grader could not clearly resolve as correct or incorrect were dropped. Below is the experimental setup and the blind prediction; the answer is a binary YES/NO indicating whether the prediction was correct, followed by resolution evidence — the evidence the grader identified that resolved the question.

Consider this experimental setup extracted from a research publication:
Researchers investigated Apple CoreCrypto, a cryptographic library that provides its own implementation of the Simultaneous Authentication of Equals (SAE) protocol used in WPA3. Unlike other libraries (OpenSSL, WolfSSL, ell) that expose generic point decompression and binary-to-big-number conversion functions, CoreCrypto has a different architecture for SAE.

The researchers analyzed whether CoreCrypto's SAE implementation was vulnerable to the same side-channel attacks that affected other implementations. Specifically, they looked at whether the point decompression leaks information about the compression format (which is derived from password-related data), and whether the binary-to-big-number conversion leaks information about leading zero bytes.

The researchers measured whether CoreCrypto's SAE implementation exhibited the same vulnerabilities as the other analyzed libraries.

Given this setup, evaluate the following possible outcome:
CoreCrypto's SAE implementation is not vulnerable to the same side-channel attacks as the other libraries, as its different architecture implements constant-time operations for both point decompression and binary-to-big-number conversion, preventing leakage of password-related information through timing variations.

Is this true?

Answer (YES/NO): YES